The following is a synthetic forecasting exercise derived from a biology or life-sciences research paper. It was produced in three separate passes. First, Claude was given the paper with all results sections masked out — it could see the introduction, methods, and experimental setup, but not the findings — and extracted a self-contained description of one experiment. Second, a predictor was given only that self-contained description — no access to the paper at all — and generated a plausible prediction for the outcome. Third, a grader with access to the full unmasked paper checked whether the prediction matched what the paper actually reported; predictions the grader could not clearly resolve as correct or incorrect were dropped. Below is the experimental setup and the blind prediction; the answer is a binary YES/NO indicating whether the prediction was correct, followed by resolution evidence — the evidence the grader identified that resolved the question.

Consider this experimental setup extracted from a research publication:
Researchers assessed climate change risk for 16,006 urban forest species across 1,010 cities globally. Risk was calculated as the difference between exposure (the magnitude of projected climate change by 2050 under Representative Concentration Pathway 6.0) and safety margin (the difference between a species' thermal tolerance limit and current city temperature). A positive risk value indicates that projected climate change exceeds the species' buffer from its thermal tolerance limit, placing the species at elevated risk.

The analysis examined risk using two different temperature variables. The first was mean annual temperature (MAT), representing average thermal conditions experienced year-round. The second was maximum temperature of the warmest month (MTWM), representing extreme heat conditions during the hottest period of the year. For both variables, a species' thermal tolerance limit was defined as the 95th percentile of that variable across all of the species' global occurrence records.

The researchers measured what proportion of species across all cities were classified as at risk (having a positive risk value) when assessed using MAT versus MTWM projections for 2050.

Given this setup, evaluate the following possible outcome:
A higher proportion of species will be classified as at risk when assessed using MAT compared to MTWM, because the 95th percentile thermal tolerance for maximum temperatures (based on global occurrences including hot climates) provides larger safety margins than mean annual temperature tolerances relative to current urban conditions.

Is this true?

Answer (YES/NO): YES